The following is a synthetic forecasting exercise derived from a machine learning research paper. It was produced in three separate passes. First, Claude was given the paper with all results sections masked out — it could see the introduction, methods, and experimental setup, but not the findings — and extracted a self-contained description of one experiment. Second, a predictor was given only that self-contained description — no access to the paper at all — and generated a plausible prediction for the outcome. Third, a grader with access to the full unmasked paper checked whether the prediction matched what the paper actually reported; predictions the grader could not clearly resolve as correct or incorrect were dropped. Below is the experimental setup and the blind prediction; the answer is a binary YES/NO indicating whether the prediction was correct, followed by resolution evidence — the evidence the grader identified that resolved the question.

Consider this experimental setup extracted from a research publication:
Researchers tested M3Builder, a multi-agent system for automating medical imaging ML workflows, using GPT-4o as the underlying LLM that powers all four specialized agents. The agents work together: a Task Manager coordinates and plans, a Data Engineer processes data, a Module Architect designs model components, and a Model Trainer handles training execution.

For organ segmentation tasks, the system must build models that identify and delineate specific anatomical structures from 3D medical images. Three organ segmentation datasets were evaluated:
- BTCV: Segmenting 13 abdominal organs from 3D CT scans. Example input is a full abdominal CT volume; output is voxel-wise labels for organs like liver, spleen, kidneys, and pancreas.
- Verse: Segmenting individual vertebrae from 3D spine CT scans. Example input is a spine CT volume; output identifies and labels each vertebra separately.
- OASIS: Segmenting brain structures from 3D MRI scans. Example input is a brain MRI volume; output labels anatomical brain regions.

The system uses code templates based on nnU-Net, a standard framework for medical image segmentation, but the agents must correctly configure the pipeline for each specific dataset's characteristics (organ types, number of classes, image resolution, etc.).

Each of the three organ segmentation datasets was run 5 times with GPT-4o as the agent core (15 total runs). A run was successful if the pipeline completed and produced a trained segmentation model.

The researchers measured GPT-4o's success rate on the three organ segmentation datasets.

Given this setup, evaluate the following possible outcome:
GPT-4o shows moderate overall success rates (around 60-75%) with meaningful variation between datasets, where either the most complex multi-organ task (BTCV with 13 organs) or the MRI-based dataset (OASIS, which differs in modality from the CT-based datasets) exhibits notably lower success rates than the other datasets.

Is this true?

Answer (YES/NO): NO